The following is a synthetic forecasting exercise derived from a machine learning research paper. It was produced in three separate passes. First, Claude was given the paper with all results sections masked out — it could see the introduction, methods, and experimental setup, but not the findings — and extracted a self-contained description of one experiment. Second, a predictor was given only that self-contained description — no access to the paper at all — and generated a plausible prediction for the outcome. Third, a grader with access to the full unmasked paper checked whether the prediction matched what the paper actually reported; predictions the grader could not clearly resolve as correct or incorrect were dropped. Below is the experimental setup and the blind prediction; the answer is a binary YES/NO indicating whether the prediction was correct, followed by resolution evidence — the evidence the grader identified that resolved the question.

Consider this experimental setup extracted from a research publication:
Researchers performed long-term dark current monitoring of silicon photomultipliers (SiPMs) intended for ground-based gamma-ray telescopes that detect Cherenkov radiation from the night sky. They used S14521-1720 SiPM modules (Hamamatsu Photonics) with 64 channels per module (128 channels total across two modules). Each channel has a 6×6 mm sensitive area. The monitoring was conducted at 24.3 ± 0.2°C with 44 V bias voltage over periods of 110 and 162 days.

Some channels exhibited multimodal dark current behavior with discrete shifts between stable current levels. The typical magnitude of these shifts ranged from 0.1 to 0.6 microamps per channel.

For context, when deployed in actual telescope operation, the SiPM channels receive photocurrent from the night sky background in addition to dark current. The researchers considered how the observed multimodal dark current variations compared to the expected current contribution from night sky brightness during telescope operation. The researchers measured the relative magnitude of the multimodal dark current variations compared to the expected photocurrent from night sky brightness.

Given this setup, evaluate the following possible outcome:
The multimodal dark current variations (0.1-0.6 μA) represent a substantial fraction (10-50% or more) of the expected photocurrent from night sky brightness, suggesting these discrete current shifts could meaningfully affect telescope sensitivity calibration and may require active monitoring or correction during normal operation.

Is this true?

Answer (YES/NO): NO